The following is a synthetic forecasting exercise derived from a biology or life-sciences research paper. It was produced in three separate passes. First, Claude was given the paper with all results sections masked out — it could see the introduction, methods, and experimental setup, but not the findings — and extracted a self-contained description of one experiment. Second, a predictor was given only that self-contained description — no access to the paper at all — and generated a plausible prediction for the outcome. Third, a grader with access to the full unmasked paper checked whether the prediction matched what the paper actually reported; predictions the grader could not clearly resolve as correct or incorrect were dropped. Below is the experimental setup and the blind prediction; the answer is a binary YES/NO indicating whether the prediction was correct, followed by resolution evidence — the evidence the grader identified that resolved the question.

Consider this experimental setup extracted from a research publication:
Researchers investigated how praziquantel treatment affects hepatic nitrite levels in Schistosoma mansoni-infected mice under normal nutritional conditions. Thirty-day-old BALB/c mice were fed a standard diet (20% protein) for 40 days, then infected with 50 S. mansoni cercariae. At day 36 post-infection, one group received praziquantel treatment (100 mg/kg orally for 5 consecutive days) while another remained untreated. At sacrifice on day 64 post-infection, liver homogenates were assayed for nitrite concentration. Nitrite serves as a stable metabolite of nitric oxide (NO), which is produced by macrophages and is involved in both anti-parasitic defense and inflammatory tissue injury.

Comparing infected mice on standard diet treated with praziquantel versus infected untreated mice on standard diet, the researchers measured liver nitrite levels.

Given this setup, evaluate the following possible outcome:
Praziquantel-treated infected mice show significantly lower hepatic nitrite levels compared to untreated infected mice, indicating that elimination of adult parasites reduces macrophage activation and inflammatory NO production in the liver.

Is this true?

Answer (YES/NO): NO